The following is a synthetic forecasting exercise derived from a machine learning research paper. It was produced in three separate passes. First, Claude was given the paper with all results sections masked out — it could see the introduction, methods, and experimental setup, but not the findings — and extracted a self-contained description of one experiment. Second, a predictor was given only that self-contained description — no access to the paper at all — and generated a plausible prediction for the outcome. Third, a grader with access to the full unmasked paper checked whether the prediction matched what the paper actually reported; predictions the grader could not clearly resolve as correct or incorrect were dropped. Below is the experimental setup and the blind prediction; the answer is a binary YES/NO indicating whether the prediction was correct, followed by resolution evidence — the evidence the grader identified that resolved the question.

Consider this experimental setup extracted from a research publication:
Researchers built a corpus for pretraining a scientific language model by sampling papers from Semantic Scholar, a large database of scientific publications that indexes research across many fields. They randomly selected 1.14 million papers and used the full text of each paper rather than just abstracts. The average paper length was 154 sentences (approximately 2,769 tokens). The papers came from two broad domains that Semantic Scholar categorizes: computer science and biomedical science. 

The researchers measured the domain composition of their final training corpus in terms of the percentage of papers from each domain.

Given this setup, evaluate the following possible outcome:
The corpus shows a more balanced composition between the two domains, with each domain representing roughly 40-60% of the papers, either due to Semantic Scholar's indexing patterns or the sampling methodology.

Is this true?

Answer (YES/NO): NO